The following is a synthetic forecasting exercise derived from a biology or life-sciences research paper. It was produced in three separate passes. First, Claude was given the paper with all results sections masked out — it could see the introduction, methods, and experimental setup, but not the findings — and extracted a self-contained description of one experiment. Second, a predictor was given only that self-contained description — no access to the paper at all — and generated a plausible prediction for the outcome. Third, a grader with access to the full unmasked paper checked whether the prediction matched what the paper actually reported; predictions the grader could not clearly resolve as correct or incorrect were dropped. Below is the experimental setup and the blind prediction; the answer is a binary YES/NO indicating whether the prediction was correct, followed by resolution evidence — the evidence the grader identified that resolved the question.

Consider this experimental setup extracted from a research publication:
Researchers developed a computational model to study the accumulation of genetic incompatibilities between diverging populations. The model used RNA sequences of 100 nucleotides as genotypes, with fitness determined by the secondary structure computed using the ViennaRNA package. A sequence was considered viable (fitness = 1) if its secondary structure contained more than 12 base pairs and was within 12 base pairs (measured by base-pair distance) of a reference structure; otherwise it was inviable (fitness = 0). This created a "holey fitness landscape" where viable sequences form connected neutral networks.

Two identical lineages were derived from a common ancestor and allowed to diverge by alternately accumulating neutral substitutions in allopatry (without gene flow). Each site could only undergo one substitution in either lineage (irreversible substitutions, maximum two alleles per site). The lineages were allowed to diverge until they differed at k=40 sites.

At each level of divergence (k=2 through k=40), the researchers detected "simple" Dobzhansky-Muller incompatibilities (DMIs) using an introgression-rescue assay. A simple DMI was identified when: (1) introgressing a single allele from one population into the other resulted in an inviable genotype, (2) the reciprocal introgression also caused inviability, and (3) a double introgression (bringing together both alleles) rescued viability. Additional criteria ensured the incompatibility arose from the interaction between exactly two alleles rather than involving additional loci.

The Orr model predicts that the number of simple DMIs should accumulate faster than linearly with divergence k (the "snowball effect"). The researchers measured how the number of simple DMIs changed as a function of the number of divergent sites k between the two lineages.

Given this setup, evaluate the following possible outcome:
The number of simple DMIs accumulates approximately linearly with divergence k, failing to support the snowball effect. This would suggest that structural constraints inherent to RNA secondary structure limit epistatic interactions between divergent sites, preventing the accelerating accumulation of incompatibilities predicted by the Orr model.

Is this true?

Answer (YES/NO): YES